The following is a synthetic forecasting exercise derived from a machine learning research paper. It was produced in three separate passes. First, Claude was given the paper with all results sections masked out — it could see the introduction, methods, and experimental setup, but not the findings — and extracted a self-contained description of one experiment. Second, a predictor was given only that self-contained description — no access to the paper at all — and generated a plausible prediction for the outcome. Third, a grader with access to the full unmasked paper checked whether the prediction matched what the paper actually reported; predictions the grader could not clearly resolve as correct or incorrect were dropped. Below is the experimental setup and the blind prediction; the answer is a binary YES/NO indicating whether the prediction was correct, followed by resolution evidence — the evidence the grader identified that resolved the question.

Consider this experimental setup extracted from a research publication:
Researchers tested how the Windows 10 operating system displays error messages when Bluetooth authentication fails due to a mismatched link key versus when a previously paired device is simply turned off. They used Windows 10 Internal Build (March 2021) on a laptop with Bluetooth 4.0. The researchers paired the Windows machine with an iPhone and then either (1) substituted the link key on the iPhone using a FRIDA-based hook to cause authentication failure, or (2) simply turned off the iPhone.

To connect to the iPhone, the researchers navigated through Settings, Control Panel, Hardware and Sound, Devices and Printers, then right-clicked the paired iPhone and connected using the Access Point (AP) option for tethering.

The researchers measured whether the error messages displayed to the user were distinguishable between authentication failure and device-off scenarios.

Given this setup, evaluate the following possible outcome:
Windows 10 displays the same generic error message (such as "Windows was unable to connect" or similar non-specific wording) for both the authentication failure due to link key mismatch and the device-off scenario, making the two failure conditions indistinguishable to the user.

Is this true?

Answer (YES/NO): NO